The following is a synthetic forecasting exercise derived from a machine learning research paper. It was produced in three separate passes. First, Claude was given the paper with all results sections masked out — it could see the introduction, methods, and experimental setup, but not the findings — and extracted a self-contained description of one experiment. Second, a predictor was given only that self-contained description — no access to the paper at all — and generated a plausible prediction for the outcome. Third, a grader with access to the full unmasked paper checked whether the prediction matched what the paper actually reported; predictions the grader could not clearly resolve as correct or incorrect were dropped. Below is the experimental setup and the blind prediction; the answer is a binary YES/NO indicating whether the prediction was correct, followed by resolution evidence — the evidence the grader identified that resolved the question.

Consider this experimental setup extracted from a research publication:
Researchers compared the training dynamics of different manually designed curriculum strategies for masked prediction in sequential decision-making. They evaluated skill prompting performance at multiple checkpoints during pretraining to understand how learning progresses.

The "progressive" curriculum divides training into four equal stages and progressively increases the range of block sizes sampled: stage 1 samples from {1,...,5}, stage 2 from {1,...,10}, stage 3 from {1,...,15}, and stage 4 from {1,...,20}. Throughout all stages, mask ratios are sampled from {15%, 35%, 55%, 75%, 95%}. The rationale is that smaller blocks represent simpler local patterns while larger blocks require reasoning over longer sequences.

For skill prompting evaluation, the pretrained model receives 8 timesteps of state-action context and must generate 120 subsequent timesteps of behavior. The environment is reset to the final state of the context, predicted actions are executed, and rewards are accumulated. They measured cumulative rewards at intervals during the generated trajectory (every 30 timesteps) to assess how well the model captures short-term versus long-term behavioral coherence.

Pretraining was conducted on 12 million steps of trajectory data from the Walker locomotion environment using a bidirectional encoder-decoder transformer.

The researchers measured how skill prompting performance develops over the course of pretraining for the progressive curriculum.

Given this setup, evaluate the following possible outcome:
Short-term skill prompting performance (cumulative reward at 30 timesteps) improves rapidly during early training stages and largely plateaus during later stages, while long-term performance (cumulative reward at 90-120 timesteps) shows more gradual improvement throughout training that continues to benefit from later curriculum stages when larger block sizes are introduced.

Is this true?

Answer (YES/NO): NO